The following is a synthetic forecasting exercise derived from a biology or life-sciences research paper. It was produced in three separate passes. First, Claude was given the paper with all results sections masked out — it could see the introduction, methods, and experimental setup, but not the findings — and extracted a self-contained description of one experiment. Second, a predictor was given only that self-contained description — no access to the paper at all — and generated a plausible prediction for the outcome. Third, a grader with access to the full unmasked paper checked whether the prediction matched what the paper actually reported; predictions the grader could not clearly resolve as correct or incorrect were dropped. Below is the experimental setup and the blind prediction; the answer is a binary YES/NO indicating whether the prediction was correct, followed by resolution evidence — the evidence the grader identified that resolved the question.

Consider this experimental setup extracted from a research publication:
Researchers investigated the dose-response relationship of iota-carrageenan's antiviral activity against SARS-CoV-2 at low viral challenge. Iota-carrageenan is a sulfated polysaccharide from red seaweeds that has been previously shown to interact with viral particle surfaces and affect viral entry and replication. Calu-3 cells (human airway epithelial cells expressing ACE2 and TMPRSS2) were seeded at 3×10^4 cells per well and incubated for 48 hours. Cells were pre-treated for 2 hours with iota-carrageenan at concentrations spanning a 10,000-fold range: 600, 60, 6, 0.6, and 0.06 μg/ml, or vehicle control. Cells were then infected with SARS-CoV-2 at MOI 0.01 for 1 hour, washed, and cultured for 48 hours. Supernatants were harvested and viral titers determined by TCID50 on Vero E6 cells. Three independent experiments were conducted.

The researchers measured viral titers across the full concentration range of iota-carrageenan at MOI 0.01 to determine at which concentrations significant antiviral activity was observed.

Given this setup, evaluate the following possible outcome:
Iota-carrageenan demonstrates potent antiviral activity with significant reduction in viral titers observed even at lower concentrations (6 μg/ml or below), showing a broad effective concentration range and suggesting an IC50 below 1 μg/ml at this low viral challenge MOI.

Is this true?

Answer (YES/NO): YES